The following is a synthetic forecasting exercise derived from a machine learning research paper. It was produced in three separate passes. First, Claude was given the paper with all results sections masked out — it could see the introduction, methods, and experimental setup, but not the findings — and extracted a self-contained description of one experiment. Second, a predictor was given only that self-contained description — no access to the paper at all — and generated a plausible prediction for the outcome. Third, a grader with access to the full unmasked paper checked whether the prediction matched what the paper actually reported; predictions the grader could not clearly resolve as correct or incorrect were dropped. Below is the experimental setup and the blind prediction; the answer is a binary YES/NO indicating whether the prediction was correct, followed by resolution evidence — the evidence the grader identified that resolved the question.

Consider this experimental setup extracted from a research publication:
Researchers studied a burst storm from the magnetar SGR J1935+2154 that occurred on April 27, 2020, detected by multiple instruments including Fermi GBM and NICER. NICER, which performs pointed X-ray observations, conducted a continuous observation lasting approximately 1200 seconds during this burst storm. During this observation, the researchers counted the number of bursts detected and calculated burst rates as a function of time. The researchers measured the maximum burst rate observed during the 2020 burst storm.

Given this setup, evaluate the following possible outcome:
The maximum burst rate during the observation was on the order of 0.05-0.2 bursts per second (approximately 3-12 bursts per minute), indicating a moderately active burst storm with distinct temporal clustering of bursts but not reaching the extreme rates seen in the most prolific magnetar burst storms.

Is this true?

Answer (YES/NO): YES